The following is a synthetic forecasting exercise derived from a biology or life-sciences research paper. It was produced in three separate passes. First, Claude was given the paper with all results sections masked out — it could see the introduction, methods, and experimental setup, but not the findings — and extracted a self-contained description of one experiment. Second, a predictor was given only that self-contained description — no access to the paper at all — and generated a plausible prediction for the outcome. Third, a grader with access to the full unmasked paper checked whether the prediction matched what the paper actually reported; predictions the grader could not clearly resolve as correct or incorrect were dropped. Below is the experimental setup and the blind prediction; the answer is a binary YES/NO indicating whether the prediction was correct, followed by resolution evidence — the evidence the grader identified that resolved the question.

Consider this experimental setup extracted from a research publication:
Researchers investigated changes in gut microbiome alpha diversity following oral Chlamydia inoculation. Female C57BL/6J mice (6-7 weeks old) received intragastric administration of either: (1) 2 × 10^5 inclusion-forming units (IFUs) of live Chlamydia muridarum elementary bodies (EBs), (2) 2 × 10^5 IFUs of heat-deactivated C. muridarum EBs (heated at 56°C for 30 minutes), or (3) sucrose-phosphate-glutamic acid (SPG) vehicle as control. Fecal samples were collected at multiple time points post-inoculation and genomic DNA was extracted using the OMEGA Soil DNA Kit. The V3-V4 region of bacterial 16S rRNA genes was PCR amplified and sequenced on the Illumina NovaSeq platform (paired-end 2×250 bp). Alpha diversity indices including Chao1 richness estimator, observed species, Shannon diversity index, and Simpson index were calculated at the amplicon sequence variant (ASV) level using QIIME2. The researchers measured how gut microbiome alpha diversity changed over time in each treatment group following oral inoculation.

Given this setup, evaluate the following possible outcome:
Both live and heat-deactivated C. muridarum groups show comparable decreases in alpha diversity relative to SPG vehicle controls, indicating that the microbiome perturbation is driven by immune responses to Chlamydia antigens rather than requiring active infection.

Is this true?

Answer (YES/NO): NO